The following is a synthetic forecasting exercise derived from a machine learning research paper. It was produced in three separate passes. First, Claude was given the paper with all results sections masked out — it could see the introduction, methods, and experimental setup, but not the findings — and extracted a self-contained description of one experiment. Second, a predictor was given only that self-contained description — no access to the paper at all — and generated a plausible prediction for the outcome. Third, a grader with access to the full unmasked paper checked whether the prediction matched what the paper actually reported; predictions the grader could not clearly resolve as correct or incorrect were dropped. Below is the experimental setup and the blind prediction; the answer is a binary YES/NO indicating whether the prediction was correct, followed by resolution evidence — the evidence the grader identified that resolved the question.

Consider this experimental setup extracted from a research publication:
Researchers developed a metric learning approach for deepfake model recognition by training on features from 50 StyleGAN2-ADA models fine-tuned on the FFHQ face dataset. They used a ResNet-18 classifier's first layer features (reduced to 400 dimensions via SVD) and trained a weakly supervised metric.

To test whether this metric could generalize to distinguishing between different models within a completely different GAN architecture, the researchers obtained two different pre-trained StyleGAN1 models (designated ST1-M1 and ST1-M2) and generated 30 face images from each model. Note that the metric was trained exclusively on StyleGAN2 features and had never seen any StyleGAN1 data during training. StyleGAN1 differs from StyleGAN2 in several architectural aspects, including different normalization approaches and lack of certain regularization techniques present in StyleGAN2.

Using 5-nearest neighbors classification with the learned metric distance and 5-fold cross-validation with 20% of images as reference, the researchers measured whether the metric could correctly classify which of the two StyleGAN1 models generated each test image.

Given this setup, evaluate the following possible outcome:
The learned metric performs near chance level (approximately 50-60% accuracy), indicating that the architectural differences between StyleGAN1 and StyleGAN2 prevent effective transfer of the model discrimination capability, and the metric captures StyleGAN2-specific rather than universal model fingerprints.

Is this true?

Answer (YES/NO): NO